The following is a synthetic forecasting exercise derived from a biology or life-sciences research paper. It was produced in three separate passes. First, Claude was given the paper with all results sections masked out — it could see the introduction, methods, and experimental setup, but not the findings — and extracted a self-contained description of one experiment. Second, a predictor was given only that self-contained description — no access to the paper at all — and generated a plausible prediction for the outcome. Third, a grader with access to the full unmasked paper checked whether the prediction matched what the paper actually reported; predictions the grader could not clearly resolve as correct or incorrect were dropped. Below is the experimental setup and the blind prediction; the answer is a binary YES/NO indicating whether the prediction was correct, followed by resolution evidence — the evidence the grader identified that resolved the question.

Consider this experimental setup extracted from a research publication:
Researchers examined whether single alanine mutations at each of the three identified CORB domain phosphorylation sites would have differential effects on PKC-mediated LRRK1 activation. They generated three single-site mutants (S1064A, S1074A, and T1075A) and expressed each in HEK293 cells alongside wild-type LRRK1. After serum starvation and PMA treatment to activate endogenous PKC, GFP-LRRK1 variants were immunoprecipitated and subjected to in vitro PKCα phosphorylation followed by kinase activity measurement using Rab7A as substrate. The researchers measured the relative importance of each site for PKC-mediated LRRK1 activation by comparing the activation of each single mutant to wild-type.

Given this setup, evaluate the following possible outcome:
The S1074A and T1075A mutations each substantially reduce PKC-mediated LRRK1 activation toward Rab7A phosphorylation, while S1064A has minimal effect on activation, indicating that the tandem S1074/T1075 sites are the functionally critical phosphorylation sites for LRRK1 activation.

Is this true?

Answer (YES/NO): NO